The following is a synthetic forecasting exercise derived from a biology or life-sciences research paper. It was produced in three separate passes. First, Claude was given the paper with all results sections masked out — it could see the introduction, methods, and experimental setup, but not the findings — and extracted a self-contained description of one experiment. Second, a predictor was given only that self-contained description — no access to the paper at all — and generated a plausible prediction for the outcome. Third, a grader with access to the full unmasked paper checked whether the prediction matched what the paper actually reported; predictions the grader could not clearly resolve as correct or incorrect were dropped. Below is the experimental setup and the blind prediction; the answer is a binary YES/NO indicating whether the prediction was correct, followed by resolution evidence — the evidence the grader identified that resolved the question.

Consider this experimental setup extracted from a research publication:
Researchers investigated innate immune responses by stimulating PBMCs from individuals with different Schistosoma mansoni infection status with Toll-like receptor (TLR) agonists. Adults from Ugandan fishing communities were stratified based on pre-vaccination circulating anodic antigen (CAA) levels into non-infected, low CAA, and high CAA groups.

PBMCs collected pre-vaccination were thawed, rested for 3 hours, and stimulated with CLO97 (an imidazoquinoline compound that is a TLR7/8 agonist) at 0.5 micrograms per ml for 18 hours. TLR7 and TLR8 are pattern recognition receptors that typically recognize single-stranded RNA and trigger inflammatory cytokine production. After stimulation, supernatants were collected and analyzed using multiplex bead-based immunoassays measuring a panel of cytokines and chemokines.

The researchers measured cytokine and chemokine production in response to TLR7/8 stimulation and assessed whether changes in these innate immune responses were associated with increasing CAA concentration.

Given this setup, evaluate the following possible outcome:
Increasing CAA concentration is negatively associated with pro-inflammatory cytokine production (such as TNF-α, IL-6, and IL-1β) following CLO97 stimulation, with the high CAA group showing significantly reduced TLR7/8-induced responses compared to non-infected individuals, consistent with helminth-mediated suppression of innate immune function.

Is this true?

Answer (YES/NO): NO